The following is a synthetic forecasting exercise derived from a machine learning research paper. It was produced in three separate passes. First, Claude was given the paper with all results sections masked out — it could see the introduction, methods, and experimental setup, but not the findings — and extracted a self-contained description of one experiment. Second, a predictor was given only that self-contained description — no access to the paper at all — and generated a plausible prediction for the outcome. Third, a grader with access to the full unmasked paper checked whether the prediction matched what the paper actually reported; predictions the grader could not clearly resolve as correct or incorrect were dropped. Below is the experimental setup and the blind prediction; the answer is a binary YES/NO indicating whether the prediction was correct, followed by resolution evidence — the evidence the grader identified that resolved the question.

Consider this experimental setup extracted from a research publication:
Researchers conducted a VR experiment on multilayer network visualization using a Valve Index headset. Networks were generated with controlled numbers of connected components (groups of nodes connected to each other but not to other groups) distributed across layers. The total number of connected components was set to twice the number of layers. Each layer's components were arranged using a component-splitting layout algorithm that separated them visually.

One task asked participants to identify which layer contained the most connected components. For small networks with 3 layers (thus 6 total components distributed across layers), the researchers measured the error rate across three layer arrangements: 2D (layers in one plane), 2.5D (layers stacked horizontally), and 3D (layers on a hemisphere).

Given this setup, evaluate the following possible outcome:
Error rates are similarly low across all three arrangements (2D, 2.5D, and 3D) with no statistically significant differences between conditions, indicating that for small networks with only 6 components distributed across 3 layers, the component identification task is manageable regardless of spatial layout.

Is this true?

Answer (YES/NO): NO